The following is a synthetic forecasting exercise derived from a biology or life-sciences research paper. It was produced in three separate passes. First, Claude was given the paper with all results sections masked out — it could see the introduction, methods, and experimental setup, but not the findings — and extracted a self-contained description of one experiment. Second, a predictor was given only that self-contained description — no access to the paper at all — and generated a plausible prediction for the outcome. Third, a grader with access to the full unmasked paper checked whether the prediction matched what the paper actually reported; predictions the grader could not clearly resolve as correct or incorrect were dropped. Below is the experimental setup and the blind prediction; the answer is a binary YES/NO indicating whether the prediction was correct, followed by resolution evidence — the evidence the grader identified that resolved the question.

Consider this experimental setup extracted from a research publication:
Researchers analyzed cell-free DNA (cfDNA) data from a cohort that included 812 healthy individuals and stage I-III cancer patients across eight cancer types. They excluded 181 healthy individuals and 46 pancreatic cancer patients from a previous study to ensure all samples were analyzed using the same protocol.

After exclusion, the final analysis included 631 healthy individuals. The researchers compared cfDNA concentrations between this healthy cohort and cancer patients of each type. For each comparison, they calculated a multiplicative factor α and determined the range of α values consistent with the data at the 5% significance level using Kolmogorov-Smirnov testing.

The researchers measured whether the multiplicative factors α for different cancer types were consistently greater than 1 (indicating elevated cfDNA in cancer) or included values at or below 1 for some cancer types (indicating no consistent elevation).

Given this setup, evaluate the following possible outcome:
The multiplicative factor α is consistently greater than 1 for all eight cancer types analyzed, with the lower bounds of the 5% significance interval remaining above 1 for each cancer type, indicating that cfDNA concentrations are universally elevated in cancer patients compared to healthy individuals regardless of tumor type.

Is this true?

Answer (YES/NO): NO